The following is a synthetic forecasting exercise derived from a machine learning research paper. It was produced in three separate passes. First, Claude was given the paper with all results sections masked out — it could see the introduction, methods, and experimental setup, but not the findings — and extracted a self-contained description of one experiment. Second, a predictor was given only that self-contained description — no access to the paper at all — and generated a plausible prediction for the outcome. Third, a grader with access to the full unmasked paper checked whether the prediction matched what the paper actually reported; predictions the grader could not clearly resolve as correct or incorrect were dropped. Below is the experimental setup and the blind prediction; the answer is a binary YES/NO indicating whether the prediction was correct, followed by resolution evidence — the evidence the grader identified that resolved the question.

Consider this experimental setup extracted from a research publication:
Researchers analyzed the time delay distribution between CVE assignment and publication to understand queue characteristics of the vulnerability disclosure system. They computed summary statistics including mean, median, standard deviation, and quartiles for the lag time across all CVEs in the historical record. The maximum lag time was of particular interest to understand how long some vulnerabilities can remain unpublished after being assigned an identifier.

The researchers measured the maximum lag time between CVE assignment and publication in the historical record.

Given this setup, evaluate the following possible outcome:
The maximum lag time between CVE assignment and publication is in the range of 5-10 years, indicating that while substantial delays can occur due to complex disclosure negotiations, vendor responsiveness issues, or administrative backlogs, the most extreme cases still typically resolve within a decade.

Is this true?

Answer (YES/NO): NO